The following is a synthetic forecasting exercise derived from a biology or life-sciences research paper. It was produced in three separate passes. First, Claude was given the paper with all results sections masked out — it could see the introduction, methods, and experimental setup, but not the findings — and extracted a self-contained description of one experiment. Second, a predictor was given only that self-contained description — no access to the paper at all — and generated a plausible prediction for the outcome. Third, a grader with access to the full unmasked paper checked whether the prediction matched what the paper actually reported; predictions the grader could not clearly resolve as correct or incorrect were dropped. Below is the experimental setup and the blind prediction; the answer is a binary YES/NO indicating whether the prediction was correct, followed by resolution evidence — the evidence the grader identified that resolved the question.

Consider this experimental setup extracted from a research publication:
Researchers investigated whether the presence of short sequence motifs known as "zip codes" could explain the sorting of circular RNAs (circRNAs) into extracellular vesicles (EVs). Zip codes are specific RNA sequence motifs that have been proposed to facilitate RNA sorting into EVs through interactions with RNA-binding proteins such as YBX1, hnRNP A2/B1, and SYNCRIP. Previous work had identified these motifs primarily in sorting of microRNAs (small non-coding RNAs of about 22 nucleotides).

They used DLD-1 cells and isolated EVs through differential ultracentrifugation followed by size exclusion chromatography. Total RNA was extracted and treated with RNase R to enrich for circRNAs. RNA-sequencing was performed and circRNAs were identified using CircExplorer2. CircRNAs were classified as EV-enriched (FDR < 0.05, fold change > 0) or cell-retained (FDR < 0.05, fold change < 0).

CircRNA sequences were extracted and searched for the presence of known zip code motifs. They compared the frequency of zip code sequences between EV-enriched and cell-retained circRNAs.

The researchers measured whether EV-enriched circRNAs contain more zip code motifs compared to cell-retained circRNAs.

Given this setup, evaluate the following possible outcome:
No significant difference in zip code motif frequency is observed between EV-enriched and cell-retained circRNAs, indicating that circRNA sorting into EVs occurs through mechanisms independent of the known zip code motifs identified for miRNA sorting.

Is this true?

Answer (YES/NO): NO